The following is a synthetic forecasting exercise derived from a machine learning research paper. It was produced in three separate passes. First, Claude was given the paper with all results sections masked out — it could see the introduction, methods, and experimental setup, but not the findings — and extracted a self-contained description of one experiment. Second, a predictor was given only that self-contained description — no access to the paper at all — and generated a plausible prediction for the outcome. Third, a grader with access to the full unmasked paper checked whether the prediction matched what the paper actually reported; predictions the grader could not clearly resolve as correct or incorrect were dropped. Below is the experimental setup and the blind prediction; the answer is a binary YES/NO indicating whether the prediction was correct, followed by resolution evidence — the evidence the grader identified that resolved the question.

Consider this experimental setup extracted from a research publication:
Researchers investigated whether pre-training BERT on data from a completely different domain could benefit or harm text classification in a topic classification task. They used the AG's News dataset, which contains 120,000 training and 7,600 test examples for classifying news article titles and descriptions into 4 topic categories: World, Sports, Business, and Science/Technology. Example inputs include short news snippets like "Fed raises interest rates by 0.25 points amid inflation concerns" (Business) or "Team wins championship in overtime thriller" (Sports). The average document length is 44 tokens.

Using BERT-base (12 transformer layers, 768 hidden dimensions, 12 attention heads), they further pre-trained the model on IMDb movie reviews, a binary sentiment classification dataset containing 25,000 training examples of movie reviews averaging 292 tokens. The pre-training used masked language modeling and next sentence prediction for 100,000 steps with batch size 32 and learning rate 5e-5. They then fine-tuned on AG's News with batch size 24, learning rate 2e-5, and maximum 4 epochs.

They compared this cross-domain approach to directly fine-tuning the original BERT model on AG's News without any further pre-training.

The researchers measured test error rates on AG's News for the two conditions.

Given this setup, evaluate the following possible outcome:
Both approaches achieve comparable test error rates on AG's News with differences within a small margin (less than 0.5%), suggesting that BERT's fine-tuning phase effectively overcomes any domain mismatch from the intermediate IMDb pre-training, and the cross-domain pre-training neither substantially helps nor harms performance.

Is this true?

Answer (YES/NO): YES